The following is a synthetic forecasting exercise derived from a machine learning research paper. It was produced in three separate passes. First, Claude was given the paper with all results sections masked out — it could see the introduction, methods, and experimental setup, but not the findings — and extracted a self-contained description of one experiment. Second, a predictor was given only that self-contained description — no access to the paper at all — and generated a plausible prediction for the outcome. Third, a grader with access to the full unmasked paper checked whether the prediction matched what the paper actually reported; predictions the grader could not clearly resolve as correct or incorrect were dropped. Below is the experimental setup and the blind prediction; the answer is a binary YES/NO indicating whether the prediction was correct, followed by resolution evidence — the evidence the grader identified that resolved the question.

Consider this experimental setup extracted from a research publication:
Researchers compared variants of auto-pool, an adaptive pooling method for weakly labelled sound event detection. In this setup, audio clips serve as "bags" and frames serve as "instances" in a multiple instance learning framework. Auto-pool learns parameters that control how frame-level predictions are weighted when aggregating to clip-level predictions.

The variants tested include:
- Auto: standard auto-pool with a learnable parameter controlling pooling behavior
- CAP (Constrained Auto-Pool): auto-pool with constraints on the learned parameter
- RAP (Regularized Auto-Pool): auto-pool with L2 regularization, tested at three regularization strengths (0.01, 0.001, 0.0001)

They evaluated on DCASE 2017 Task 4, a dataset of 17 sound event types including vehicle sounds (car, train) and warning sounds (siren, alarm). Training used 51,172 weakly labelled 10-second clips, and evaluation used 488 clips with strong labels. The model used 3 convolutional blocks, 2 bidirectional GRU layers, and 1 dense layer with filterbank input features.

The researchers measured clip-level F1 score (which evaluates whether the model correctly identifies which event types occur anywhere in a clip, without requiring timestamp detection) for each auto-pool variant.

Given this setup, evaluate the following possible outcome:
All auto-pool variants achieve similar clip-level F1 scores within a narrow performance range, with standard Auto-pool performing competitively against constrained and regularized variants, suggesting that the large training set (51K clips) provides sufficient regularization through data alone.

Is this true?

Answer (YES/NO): YES